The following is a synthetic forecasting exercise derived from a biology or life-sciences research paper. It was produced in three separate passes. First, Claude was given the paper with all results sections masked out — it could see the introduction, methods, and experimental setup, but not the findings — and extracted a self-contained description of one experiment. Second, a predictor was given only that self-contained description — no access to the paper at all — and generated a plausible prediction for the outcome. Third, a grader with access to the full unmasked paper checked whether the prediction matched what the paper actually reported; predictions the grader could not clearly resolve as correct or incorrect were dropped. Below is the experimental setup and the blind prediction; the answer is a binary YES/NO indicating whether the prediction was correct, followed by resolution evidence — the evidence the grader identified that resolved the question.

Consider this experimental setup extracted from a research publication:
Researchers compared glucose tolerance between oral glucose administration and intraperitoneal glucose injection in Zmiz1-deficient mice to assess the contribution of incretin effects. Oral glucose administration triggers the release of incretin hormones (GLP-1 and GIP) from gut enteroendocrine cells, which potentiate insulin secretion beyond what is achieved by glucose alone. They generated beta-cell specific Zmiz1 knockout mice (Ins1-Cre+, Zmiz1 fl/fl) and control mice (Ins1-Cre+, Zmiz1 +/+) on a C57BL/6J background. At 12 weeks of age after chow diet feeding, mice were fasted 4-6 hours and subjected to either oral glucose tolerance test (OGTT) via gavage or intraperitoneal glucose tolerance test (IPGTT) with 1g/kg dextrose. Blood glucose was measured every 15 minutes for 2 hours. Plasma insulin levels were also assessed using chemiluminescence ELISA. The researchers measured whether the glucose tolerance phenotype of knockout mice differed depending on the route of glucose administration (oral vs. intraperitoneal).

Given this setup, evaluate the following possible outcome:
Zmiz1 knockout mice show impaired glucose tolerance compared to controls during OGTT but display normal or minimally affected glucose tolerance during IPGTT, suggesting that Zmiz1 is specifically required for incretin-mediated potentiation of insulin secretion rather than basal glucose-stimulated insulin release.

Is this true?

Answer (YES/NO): NO